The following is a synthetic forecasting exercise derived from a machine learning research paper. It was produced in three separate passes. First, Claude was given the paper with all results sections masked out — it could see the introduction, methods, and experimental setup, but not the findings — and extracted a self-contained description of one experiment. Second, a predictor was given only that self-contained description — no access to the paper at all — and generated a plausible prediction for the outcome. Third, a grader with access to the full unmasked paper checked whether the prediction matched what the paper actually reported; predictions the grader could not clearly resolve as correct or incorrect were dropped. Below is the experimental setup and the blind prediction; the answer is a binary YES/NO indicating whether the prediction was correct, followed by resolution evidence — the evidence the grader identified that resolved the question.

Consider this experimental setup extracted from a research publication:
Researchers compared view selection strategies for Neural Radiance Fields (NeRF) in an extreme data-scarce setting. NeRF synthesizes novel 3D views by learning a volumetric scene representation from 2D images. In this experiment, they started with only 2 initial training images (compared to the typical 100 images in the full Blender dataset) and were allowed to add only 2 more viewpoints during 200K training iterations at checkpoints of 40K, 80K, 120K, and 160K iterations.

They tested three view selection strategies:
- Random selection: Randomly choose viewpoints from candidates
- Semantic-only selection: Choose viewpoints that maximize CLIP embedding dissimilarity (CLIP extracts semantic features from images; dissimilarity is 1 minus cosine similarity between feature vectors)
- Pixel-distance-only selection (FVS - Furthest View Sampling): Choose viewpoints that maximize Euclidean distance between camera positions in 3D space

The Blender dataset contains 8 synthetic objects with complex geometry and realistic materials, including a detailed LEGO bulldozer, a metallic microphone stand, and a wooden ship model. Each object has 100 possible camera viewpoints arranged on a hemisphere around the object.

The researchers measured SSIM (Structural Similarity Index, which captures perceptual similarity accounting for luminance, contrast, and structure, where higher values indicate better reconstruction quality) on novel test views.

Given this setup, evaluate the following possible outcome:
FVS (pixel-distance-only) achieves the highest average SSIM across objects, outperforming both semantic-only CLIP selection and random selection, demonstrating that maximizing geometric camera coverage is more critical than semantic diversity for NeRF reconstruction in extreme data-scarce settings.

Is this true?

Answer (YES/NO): NO